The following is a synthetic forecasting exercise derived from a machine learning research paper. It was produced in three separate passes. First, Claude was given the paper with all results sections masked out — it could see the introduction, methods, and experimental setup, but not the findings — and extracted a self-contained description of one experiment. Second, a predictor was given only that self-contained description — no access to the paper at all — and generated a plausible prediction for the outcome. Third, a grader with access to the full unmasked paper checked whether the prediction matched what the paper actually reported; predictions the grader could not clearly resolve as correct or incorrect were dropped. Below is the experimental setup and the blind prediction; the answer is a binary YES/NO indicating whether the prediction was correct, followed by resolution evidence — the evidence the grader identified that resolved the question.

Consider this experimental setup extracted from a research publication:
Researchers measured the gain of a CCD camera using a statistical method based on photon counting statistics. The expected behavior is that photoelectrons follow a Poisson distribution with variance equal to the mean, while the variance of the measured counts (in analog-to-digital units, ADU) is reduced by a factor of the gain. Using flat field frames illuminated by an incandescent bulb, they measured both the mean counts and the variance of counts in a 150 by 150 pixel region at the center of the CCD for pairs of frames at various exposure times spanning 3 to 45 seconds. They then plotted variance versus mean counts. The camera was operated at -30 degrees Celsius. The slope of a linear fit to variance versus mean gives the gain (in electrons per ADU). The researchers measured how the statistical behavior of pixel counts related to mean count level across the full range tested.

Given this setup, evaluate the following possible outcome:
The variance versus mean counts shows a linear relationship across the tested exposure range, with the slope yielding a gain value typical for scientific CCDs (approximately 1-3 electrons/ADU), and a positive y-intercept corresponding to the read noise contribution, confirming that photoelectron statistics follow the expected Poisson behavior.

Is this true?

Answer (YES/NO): NO